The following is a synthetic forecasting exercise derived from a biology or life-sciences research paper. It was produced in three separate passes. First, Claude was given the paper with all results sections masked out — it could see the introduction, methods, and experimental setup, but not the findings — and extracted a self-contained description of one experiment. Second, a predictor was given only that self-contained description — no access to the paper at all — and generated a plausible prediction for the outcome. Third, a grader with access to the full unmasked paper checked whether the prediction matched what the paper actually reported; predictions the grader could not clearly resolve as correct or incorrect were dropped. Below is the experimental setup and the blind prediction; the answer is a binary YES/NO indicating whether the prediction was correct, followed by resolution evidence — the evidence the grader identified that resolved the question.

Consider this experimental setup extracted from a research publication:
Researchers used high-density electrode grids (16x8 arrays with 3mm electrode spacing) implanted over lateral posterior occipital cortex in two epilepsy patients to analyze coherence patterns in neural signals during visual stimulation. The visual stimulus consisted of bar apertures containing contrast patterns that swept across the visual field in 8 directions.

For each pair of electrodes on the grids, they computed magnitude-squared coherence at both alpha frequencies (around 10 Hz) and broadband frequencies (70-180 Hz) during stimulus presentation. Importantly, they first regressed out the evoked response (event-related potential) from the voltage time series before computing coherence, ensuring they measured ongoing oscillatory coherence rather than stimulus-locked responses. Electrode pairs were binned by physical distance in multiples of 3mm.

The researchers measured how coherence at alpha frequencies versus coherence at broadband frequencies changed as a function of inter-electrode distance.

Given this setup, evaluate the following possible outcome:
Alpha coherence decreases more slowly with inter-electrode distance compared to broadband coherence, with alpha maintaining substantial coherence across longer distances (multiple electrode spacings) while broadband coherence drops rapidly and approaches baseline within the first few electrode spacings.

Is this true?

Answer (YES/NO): YES